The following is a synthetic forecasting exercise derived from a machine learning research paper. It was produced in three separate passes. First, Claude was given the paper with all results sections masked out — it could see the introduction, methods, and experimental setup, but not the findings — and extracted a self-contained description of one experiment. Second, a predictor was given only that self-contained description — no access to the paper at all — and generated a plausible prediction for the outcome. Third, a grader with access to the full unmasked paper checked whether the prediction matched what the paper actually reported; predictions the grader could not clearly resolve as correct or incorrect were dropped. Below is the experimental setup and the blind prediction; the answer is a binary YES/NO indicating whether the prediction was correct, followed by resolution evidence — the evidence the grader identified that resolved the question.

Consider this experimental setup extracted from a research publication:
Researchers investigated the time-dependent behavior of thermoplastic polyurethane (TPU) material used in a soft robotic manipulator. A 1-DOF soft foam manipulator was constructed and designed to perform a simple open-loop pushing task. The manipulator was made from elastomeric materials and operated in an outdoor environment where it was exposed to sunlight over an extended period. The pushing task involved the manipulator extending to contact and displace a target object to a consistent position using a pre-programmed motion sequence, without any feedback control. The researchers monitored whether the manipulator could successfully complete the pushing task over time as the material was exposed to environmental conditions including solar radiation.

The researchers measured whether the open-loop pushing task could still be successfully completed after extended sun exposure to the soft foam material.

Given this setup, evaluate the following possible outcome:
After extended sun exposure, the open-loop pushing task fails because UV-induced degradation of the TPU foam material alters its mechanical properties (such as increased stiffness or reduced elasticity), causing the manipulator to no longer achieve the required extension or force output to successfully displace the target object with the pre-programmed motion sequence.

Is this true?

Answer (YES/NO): YES